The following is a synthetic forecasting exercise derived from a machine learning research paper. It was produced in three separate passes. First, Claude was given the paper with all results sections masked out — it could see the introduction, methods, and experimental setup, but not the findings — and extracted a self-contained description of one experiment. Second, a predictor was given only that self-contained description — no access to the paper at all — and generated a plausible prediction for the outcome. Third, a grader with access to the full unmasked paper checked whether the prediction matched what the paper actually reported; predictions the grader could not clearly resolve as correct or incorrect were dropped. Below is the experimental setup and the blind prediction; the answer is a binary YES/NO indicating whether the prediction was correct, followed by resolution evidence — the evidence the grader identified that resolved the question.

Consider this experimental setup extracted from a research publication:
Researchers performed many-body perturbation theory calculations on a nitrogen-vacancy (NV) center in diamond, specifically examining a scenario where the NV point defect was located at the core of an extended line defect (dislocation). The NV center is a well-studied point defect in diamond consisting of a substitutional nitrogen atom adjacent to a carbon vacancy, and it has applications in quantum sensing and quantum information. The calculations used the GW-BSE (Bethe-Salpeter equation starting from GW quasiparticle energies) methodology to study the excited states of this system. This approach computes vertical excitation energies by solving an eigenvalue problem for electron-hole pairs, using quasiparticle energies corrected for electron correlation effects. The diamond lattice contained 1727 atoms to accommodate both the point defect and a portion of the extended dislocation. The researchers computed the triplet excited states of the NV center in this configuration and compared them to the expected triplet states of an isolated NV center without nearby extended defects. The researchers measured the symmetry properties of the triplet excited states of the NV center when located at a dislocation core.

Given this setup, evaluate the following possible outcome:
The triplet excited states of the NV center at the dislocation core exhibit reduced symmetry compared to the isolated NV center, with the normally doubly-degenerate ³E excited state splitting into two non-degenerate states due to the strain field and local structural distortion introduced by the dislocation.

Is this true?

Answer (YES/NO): YES